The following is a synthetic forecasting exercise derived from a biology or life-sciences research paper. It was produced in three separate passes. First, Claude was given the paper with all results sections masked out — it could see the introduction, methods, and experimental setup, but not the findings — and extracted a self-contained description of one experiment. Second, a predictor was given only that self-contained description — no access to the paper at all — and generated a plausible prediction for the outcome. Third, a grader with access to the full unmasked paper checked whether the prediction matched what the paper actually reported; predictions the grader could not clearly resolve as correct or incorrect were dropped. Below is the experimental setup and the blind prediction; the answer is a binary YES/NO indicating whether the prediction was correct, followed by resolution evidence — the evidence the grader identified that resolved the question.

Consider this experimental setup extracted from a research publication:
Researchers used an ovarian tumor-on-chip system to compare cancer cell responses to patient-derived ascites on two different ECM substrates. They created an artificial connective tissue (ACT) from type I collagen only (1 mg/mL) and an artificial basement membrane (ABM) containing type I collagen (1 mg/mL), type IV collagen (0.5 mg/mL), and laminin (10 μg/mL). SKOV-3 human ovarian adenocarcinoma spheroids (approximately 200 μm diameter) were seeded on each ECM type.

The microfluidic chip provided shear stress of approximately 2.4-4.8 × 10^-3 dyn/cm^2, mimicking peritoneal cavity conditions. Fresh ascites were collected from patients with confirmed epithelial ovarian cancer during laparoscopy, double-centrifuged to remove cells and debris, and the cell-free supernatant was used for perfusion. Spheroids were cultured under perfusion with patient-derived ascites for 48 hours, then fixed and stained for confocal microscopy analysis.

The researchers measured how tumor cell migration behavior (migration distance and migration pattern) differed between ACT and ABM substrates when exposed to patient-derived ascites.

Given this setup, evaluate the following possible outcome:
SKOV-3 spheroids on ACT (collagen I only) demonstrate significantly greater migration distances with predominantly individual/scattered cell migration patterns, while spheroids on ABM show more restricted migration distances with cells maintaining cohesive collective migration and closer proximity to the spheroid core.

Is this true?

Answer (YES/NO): NO